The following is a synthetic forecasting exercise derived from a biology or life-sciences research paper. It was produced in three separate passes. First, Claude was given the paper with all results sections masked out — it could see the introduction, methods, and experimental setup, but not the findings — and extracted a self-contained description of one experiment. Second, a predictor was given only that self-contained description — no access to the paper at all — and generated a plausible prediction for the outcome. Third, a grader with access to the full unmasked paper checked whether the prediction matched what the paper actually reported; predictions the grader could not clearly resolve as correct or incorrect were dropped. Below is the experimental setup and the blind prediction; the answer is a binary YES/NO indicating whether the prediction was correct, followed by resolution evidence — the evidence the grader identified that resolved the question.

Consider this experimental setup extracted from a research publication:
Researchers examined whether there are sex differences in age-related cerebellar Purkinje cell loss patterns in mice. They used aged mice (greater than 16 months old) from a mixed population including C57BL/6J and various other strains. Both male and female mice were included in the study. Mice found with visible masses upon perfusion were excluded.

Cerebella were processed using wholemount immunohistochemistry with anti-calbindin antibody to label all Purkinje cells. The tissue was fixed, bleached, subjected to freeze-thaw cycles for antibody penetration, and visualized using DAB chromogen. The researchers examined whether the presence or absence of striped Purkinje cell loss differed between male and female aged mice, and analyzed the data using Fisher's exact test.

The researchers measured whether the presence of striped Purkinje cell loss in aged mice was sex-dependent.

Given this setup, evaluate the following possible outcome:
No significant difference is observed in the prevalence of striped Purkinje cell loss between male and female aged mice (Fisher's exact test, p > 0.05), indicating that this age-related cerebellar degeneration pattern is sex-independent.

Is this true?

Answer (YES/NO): YES